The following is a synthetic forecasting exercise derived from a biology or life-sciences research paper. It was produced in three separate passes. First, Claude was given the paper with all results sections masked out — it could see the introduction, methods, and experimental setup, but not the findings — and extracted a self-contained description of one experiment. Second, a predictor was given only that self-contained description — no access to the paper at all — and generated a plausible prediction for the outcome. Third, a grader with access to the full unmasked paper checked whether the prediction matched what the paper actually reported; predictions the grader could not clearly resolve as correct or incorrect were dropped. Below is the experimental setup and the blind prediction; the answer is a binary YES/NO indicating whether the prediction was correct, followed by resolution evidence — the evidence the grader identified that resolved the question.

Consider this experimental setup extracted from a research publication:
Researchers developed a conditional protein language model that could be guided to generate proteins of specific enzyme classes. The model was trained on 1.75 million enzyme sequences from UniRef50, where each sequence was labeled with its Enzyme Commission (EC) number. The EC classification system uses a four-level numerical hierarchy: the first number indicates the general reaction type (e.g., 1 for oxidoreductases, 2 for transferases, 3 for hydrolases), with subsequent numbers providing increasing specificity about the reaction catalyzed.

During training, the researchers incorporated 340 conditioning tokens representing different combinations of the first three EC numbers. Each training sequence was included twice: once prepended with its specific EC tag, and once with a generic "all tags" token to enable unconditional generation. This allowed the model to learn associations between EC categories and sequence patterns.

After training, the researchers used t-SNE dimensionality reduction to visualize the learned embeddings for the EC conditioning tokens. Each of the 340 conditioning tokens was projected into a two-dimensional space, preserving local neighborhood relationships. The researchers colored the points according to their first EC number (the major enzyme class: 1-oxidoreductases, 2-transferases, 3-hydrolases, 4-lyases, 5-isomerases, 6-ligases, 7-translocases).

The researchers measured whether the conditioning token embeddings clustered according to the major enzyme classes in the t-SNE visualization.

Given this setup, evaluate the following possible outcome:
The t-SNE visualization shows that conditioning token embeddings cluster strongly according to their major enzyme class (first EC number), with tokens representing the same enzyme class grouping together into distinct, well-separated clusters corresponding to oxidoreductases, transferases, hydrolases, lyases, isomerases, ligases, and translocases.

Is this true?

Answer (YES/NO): NO